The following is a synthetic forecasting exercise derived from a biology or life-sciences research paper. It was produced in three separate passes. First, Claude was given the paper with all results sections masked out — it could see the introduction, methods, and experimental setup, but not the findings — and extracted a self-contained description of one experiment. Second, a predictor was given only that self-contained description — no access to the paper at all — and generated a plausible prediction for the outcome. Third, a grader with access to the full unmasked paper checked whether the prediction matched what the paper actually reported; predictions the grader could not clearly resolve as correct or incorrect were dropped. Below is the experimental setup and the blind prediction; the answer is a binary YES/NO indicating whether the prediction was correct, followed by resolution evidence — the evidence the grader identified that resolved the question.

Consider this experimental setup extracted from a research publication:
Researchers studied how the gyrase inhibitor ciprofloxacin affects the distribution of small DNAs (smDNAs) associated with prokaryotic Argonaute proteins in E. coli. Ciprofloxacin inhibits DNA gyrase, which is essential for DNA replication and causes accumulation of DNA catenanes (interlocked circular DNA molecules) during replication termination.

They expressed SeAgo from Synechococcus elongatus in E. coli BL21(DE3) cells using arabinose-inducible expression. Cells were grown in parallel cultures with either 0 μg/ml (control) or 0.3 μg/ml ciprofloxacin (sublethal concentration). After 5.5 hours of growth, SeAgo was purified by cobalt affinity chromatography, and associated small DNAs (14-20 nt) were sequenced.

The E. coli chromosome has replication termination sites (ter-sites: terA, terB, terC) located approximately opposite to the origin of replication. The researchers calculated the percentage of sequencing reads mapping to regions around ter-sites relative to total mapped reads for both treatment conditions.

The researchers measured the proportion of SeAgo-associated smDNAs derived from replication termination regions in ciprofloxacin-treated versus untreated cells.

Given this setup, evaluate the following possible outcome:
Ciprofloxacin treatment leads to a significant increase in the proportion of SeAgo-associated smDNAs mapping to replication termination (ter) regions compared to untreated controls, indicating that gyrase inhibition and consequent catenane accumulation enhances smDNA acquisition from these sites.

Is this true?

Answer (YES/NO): YES